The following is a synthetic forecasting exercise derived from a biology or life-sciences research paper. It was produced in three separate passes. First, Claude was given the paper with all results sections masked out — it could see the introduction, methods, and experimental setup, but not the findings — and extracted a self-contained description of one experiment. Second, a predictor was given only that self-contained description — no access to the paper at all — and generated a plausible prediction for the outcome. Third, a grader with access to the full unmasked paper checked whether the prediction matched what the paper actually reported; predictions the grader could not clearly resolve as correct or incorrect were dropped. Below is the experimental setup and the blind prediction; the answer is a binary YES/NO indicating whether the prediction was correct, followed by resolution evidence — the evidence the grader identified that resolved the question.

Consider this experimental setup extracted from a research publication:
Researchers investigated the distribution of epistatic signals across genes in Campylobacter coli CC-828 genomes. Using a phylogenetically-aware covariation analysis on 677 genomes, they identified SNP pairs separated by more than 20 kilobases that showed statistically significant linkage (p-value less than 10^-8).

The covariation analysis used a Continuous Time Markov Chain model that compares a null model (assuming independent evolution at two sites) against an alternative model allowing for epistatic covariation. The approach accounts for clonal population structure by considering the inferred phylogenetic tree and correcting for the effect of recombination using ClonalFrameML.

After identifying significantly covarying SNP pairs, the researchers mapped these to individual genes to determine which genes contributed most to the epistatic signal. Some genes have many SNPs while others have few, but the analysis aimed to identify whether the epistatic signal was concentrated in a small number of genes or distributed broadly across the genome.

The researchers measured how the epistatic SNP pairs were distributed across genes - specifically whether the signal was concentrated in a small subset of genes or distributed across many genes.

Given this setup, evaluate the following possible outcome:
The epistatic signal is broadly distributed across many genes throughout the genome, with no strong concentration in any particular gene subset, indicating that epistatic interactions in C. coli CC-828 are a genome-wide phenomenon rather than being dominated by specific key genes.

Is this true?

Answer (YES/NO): NO